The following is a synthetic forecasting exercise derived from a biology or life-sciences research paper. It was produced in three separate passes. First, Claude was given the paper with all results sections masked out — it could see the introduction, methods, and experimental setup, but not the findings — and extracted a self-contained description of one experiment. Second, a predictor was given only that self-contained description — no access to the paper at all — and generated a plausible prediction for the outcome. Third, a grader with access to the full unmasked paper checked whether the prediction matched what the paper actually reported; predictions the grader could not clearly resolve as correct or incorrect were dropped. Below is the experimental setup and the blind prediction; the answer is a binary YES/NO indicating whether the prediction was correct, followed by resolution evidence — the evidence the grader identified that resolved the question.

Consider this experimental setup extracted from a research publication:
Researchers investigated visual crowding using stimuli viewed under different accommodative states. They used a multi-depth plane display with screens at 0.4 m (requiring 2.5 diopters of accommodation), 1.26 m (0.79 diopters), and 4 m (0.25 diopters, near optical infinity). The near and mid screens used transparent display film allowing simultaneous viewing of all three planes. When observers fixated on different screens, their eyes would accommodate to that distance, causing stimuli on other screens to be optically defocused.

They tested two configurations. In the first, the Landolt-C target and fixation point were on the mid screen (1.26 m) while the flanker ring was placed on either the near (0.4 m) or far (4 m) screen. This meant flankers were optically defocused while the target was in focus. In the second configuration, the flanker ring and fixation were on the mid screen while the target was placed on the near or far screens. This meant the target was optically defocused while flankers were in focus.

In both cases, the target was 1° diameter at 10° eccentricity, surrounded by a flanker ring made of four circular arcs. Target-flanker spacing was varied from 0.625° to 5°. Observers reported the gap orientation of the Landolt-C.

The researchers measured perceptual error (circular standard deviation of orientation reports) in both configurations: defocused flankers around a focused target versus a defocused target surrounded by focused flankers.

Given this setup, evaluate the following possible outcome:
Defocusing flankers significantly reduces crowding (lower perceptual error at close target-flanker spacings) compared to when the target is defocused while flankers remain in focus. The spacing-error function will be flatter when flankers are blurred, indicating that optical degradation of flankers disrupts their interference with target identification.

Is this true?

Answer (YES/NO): NO